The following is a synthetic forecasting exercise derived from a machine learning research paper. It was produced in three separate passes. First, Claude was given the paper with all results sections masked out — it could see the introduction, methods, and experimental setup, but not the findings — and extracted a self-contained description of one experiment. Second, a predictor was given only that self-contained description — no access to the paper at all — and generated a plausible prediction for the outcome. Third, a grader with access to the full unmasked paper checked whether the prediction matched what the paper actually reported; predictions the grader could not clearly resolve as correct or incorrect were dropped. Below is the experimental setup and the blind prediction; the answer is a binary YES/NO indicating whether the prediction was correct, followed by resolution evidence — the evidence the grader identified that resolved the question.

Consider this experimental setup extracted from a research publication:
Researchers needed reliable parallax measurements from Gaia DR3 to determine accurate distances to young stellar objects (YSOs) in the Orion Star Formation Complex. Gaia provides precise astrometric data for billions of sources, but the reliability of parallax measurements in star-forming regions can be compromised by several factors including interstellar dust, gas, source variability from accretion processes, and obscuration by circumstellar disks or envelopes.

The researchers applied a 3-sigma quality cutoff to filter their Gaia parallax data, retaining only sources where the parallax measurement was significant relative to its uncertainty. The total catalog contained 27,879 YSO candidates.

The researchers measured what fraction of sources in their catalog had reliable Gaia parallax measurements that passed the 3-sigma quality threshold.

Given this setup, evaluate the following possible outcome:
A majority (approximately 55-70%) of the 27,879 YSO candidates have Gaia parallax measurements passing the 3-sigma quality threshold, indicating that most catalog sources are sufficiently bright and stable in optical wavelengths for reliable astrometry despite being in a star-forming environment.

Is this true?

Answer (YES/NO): NO